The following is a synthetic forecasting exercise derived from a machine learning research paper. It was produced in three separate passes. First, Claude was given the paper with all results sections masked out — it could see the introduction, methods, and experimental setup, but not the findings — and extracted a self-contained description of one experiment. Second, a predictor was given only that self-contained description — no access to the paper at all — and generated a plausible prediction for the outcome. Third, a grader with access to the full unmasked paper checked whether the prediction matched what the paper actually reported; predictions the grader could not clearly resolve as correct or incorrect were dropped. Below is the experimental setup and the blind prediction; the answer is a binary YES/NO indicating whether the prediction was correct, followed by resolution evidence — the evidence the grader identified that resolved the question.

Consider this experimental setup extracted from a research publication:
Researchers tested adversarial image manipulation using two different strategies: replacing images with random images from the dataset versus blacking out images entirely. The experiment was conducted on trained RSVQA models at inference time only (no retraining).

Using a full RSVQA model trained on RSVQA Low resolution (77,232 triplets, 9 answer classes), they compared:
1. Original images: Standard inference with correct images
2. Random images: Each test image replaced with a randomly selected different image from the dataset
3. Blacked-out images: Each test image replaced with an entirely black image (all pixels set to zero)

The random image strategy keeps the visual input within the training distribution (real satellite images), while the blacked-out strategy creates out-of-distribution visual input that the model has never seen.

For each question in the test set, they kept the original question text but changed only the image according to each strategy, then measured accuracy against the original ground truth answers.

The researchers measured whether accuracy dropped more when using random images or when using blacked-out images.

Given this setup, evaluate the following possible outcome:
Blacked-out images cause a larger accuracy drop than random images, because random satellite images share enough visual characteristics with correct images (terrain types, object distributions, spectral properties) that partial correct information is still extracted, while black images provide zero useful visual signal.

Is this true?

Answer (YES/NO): NO